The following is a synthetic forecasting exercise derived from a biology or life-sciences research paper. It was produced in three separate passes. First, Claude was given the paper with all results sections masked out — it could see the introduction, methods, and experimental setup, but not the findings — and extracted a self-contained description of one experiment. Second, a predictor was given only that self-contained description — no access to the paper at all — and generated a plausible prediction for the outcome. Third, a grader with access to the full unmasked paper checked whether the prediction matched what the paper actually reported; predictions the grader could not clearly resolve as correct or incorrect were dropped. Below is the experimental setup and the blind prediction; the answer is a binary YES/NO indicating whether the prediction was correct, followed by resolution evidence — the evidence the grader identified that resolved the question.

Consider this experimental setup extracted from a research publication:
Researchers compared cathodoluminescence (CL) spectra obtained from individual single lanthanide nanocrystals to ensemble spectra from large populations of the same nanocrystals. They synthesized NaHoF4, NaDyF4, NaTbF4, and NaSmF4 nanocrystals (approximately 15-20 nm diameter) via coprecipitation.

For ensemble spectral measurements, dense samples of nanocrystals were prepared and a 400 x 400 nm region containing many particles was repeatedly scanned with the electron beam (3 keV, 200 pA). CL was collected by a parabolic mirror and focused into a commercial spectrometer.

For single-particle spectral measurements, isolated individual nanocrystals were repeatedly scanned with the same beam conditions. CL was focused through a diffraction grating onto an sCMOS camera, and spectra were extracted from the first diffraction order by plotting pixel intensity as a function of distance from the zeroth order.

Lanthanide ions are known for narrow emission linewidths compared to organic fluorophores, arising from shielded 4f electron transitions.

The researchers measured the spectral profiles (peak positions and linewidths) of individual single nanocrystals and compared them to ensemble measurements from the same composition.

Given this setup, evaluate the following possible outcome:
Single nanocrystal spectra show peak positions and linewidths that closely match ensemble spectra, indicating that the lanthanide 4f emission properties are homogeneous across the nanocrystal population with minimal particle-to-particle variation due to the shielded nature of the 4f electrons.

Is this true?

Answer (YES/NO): YES